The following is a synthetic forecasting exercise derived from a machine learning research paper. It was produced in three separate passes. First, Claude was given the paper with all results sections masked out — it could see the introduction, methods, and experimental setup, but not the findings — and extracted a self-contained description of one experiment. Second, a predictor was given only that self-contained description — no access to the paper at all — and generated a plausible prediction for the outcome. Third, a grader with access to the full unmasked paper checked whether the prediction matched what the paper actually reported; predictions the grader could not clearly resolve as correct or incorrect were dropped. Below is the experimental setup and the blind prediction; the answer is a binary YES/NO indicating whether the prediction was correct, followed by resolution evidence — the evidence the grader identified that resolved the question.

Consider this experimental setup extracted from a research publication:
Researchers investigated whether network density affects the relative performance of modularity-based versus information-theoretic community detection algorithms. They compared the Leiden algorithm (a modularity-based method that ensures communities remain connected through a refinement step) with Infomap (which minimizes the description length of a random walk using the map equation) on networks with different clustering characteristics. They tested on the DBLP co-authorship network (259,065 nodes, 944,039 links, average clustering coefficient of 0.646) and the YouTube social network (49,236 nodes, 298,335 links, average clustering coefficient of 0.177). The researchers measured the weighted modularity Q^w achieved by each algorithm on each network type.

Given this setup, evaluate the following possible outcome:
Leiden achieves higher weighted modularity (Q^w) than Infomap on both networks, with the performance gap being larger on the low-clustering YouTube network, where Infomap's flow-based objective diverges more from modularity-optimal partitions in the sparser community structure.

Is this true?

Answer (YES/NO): NO